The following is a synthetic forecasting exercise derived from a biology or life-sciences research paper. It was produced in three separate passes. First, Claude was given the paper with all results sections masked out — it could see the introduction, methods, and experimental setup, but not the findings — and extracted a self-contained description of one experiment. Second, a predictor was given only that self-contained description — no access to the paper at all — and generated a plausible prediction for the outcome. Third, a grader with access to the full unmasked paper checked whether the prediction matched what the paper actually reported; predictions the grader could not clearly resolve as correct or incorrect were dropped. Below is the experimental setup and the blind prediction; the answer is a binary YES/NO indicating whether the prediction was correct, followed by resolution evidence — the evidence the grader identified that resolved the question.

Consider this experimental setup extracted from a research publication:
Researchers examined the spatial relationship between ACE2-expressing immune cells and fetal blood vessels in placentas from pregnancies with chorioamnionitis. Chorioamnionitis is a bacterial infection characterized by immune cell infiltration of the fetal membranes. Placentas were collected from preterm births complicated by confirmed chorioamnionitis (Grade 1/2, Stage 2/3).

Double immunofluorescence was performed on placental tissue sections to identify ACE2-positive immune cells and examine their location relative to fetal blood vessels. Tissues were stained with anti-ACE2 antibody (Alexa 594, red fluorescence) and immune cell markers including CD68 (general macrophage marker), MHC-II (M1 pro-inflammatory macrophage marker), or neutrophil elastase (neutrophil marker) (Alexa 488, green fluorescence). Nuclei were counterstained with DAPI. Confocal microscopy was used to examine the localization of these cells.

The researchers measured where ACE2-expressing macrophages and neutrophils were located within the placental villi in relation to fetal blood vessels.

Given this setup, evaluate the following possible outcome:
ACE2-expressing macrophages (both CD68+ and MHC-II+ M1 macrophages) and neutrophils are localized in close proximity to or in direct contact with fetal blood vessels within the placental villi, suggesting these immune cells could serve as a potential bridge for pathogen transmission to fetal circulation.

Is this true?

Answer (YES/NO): YES